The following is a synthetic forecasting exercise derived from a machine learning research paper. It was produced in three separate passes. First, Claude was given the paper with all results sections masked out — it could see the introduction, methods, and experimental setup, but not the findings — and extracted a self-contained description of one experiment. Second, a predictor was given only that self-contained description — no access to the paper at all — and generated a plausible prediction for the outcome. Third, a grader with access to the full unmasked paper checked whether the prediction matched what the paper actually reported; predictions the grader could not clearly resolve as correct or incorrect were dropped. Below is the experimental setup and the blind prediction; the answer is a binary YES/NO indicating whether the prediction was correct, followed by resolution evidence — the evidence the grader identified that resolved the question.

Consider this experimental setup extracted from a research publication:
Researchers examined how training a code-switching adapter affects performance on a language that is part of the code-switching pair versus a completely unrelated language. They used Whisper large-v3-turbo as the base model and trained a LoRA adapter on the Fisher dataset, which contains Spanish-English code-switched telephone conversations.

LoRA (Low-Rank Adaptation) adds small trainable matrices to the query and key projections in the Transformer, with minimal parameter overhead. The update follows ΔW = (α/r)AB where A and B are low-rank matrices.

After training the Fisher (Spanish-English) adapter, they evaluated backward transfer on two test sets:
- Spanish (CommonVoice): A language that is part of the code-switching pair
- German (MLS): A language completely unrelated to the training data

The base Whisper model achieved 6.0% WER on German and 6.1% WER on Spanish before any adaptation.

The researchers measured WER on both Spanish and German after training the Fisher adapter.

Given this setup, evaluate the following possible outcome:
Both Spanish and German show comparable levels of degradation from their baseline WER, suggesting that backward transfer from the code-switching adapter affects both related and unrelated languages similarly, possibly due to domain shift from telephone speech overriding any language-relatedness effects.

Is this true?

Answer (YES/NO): NO